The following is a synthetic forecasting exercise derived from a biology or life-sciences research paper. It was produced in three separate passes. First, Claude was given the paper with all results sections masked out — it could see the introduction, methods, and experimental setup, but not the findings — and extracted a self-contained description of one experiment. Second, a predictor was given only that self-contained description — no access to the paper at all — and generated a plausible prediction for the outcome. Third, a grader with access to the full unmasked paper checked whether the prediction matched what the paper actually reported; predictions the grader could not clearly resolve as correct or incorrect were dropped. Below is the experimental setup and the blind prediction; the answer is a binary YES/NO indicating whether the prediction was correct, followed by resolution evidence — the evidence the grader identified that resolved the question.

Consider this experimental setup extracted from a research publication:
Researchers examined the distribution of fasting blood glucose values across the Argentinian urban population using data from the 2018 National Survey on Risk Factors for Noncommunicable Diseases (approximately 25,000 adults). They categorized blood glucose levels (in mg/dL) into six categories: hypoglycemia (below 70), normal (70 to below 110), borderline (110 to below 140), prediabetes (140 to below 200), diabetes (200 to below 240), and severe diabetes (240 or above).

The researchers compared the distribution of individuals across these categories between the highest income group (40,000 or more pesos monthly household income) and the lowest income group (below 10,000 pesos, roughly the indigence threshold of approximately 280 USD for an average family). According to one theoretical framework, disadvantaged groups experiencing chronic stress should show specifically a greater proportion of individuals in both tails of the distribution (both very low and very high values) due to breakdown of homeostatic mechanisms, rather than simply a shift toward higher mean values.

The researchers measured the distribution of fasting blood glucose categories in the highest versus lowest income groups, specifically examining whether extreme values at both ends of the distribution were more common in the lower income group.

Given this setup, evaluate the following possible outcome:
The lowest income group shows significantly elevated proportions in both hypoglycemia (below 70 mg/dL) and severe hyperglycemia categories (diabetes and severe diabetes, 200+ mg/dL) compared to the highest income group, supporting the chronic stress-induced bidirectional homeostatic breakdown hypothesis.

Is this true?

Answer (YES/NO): YES